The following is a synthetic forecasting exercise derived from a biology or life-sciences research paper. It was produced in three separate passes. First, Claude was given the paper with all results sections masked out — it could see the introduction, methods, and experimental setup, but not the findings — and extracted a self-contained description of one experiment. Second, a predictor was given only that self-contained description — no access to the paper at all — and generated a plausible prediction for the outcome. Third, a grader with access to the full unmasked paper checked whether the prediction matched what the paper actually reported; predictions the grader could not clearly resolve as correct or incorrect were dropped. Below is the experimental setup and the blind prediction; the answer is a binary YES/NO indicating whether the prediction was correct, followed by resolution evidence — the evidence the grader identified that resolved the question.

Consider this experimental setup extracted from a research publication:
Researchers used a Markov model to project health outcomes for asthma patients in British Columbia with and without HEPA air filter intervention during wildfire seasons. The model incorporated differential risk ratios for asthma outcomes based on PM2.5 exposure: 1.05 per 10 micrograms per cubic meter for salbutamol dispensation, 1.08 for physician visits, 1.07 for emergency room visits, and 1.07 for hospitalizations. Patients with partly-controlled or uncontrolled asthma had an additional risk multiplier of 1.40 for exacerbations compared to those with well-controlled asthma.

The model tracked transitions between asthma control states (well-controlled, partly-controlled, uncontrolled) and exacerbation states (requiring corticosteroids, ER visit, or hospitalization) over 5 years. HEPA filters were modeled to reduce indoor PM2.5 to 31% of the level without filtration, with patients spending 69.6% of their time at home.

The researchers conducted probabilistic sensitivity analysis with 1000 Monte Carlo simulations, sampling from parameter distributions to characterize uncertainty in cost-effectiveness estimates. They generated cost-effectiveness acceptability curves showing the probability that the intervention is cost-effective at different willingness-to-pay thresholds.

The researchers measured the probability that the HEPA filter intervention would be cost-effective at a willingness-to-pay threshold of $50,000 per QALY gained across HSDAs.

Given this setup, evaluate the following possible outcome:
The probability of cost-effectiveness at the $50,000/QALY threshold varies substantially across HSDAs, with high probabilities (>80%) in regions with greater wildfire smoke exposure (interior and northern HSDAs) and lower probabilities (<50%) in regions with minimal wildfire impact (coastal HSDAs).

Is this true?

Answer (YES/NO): NO